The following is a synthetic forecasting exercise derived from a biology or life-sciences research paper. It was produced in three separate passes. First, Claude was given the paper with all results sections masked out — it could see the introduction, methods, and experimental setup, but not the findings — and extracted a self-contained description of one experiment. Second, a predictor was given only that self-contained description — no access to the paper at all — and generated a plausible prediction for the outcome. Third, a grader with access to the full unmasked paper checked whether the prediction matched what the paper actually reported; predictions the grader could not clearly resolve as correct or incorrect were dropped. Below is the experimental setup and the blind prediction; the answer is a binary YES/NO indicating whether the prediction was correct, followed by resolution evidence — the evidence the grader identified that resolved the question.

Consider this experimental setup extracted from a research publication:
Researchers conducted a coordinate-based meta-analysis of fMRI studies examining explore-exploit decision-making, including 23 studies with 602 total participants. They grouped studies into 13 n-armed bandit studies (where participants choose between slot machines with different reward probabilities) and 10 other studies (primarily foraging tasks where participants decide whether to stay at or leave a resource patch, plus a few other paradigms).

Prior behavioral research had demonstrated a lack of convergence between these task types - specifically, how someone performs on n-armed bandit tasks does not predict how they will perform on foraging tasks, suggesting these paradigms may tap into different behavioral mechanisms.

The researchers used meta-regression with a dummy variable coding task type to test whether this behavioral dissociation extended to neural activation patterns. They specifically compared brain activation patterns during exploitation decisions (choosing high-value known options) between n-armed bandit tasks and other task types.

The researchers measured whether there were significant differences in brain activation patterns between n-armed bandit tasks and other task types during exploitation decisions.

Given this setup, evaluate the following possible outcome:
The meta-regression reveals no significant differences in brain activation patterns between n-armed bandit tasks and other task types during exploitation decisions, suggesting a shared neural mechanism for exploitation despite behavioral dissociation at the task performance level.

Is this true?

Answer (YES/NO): NO